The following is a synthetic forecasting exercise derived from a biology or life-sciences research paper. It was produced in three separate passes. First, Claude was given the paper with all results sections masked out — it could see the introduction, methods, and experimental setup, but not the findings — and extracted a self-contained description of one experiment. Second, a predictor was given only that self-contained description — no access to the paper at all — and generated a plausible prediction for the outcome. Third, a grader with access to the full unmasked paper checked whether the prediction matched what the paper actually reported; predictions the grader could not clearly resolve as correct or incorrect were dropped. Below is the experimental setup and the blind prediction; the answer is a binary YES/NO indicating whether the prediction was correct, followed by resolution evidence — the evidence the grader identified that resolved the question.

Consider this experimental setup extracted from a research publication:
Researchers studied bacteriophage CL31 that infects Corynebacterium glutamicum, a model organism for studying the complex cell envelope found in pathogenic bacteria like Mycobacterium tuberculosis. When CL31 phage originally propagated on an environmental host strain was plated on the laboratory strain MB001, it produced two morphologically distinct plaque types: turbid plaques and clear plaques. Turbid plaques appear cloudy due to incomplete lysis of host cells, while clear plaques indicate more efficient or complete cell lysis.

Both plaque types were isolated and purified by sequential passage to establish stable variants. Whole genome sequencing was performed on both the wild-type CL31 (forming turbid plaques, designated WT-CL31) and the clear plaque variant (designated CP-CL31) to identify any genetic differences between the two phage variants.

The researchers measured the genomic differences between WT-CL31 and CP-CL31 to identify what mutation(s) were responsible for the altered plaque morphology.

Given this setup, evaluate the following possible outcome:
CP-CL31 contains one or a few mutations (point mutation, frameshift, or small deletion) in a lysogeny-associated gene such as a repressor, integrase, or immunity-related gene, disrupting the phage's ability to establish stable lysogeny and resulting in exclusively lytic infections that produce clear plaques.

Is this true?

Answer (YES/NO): NO